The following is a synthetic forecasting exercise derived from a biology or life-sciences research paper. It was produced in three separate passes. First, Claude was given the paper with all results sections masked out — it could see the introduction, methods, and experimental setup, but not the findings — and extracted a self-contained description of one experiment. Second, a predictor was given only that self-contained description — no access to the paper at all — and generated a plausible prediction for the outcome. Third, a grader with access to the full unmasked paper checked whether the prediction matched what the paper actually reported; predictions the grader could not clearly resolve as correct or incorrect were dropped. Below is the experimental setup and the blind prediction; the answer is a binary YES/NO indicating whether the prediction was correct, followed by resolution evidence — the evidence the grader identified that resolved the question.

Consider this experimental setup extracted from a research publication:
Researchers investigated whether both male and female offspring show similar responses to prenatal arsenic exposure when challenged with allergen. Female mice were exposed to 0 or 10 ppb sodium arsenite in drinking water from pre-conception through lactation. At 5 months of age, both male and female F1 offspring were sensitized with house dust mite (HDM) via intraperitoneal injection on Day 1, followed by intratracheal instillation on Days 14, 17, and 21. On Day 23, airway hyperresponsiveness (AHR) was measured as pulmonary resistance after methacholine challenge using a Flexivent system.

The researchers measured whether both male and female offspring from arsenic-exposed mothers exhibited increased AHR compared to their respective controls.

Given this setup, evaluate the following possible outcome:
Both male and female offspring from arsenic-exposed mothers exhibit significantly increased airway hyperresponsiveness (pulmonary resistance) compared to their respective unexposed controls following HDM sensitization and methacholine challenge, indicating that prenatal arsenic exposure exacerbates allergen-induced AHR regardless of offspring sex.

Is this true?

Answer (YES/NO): YES